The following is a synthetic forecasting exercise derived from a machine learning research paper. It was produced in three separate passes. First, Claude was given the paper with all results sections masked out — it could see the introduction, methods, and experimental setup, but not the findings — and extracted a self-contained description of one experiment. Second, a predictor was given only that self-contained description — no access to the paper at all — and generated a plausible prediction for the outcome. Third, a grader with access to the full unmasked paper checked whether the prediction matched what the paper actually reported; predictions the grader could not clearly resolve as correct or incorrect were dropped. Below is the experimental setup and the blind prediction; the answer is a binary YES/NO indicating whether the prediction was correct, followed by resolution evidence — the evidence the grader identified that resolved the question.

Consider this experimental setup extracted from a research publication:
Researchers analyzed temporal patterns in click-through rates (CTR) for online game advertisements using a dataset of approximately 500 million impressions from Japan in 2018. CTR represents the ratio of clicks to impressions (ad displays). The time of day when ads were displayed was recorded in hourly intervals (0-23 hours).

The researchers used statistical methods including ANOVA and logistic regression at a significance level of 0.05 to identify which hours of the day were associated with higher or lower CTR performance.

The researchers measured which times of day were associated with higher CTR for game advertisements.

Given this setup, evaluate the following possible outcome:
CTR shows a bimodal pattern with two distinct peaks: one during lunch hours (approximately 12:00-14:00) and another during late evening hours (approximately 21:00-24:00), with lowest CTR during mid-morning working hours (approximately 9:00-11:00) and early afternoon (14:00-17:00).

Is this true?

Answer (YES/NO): NO